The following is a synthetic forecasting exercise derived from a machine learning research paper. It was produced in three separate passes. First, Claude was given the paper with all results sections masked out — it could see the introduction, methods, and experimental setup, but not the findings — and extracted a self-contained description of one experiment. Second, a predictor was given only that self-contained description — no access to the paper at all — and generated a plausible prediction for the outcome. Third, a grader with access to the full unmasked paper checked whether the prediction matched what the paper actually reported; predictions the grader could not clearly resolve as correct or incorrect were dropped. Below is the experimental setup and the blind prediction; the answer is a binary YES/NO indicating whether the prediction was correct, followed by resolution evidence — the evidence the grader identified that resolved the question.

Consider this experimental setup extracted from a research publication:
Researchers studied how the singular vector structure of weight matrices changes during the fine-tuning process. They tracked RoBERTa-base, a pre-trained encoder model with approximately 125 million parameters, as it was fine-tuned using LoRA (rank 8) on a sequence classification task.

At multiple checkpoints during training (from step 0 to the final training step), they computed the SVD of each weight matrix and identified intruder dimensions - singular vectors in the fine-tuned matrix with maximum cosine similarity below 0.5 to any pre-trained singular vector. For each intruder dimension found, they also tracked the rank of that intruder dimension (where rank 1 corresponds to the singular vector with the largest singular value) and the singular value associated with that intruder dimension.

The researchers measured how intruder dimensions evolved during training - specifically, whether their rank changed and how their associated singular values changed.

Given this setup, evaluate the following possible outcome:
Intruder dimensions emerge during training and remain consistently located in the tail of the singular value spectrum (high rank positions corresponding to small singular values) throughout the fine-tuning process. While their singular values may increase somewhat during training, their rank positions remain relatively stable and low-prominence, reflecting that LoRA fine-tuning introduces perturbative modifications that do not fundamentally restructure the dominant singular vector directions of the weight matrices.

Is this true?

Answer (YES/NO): NO